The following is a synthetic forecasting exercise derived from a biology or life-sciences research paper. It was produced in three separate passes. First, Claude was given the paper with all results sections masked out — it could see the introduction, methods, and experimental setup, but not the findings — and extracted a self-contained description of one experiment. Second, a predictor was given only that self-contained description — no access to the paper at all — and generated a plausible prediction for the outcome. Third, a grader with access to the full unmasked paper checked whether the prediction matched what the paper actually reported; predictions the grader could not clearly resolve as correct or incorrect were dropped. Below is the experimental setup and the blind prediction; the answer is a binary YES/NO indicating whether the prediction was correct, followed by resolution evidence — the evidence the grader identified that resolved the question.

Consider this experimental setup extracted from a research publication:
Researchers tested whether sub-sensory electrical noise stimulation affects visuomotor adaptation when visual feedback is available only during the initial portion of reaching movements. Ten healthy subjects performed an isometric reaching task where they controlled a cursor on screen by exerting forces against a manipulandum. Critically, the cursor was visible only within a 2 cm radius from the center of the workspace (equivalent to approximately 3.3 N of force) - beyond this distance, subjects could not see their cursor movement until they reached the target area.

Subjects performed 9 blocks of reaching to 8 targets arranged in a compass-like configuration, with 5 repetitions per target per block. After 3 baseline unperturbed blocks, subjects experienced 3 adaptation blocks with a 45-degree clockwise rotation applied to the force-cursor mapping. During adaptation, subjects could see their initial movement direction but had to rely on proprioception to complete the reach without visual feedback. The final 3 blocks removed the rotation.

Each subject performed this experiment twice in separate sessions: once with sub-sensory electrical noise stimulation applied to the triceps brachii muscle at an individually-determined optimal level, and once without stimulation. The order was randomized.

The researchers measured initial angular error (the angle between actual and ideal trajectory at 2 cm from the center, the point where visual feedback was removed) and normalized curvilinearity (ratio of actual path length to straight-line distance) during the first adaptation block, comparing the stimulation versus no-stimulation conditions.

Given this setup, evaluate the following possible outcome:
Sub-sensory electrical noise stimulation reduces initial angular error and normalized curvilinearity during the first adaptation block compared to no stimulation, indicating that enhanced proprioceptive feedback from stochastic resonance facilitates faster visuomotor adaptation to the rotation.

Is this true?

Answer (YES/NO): NO